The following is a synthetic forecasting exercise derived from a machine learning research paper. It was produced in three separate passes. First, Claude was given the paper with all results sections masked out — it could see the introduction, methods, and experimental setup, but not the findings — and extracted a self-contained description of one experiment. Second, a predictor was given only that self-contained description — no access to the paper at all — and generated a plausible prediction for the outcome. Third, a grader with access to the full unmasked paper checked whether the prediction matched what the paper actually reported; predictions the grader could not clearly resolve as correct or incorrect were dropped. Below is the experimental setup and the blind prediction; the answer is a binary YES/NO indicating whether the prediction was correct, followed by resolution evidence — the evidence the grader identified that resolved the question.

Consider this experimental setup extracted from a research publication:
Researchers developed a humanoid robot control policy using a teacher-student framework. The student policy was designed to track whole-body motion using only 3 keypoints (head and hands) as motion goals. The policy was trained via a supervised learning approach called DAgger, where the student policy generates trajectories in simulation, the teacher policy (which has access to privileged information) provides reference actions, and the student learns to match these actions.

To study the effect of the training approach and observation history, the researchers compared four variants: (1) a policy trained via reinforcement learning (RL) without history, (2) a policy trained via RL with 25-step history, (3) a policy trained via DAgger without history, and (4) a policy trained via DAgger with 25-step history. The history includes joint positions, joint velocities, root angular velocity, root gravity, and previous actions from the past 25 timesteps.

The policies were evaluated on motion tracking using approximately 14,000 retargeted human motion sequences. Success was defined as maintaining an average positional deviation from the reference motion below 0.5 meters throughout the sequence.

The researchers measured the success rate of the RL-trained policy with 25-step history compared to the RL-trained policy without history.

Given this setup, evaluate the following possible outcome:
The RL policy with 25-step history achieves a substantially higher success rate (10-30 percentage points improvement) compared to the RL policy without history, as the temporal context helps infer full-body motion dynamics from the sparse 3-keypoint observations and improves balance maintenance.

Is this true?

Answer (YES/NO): NO